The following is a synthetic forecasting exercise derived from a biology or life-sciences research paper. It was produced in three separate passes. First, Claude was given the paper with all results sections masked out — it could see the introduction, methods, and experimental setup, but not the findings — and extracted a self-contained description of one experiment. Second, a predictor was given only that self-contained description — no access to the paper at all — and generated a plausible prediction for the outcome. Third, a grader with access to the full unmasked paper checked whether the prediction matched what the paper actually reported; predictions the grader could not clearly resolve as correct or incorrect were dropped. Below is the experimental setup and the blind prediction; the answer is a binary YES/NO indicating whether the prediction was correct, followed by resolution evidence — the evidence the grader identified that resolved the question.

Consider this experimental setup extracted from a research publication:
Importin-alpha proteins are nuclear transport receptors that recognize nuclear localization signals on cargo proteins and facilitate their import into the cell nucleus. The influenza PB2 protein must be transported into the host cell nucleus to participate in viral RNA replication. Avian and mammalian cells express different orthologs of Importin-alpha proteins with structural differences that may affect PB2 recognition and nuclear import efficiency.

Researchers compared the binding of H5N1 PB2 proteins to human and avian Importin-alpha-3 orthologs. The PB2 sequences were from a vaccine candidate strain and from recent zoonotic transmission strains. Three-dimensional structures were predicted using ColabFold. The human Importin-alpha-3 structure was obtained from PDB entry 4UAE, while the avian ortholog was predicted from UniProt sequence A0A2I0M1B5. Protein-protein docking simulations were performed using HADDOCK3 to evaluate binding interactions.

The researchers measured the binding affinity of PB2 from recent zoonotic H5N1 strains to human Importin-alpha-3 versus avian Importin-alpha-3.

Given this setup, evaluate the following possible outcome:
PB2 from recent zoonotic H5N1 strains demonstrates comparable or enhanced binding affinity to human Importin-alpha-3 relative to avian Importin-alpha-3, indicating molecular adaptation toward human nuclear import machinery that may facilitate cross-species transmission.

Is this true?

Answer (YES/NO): YES